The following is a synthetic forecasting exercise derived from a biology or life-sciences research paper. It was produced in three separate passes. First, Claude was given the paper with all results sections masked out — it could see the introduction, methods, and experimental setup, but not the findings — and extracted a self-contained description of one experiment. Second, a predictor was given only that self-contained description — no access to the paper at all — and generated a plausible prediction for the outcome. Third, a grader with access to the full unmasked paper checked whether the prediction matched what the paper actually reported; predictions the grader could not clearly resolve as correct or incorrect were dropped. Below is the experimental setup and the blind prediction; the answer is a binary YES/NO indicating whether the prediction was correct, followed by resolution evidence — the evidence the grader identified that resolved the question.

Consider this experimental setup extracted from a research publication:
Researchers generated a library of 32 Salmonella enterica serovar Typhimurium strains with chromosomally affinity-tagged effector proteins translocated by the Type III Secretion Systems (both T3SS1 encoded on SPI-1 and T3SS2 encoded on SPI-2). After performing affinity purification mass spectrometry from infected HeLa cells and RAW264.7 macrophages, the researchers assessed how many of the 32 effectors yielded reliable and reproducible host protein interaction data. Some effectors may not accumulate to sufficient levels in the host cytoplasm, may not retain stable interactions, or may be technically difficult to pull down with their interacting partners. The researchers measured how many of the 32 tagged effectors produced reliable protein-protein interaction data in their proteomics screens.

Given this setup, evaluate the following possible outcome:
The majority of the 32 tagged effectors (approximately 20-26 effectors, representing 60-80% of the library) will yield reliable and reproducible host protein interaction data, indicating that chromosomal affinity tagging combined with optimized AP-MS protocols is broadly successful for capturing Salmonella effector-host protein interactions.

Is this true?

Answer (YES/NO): NO